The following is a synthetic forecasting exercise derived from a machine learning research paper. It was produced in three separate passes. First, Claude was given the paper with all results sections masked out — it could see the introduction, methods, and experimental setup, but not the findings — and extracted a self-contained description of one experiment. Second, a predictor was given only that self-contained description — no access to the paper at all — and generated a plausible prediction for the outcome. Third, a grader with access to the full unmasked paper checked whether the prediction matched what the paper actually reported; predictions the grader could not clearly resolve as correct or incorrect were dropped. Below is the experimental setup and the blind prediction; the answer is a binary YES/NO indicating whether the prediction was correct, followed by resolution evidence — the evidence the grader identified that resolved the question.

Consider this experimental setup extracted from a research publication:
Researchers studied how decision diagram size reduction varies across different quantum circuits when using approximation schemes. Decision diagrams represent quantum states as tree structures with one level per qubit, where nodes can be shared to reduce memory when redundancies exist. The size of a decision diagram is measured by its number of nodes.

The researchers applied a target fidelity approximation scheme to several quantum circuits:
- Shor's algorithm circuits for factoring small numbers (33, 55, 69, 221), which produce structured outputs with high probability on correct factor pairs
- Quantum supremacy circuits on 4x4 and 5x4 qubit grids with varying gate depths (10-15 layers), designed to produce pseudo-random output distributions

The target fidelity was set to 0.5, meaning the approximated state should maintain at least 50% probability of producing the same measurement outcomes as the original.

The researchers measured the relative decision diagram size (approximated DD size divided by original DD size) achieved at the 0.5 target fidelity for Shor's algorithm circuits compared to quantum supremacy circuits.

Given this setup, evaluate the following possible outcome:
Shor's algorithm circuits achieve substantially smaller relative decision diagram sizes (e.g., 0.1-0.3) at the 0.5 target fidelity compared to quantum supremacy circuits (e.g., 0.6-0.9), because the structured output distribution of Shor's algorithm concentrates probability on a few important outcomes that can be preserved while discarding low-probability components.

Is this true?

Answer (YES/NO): NO